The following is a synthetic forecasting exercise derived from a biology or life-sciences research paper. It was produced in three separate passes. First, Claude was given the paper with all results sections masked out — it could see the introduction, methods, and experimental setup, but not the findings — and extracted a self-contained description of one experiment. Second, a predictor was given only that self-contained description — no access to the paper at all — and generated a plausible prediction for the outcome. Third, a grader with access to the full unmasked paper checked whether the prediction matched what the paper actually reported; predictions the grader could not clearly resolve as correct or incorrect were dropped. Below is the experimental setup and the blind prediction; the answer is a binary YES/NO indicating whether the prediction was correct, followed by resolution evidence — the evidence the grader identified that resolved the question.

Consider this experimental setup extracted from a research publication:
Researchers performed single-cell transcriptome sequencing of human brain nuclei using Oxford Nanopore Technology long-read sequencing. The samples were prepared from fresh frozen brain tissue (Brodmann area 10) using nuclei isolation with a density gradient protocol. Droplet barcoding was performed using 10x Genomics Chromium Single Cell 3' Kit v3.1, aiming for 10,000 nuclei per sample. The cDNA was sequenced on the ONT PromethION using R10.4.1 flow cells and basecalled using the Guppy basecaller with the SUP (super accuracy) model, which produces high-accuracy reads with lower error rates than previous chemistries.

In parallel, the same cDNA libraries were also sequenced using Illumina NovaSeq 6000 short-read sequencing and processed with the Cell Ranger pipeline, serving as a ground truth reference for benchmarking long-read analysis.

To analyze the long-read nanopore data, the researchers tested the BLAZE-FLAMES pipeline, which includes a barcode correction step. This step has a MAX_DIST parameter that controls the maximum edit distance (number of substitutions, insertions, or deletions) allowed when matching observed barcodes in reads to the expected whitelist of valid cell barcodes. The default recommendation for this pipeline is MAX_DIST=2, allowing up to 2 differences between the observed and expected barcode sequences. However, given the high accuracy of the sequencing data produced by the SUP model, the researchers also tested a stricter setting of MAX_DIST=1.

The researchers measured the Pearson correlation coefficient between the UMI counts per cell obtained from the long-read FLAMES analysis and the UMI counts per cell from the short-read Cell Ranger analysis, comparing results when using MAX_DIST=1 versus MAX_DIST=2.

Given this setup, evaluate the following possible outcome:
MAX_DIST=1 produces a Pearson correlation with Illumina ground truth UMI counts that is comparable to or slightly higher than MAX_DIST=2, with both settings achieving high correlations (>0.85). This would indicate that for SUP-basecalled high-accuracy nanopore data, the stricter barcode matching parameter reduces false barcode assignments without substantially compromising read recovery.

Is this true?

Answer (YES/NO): NO